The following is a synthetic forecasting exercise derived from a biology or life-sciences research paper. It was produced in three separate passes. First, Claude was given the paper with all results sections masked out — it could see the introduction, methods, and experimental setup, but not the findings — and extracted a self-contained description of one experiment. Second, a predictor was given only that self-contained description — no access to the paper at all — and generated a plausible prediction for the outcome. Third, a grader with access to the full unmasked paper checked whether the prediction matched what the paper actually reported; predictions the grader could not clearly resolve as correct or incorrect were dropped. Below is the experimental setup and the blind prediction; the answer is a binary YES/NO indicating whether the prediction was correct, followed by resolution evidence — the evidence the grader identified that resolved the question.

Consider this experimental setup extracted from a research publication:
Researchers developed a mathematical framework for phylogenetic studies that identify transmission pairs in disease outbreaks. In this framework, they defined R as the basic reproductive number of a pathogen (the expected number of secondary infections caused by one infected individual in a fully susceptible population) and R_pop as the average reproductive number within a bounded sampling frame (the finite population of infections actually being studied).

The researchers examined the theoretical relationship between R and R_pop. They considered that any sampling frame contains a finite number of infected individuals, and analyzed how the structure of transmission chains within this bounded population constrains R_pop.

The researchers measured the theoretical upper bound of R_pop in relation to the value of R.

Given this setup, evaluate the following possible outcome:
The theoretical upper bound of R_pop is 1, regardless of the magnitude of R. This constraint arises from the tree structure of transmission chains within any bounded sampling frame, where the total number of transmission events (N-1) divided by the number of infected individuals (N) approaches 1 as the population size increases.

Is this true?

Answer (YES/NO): YES